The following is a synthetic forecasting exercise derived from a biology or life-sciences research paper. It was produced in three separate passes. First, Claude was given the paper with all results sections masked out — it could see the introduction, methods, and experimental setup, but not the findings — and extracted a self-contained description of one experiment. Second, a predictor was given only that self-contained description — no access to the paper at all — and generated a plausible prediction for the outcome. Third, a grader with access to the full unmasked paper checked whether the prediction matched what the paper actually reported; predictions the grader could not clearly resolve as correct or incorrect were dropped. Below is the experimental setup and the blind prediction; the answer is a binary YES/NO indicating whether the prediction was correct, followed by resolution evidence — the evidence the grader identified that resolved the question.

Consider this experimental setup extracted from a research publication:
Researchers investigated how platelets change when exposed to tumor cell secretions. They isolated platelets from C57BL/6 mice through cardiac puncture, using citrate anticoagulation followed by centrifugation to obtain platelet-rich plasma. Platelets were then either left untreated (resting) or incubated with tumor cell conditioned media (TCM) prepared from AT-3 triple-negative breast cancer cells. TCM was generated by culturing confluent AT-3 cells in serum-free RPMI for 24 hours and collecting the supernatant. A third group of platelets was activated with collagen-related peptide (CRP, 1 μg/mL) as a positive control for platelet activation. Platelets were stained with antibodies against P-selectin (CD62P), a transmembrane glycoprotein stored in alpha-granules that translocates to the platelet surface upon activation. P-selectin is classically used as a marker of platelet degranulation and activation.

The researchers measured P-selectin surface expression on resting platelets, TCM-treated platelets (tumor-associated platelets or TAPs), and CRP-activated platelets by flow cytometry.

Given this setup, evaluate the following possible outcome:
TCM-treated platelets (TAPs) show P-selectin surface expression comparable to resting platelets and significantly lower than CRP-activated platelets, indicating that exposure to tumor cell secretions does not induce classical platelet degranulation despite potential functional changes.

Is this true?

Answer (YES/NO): NO